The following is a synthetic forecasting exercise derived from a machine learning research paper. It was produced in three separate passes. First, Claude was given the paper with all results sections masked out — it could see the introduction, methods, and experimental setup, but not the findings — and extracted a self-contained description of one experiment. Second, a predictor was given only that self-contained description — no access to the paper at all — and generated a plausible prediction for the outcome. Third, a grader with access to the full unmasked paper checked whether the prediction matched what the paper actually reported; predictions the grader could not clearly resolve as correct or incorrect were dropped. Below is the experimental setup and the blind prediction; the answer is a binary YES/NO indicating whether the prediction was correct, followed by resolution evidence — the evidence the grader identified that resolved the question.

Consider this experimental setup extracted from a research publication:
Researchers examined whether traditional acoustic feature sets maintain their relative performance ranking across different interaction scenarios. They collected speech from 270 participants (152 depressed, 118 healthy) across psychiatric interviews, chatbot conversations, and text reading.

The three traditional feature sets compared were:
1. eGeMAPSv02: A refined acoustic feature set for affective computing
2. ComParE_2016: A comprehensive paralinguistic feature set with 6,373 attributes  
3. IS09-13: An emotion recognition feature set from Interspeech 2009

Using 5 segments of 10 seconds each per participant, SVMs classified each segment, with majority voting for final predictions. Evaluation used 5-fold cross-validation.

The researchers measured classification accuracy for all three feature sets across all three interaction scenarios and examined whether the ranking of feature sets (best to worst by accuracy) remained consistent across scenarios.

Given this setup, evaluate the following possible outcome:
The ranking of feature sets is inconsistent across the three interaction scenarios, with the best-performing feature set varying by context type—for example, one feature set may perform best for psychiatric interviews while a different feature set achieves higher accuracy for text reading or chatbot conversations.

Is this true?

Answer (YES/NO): NO